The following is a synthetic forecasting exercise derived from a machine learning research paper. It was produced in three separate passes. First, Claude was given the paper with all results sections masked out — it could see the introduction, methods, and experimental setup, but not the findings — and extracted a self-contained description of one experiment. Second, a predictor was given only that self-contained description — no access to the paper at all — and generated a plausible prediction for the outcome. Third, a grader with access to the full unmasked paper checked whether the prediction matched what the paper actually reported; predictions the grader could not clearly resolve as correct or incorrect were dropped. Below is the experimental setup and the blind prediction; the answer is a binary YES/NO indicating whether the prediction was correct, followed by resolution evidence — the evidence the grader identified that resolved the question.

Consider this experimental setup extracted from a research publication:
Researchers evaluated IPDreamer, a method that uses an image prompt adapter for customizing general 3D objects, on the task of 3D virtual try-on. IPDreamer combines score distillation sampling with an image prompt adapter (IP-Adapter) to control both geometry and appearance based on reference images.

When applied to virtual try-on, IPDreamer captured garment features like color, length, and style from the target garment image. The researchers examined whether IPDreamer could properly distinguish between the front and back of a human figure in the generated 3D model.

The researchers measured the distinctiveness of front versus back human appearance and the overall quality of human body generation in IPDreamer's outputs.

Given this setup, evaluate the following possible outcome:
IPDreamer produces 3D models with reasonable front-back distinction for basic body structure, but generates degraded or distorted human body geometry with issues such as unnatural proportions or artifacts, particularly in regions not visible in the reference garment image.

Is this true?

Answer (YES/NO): NO